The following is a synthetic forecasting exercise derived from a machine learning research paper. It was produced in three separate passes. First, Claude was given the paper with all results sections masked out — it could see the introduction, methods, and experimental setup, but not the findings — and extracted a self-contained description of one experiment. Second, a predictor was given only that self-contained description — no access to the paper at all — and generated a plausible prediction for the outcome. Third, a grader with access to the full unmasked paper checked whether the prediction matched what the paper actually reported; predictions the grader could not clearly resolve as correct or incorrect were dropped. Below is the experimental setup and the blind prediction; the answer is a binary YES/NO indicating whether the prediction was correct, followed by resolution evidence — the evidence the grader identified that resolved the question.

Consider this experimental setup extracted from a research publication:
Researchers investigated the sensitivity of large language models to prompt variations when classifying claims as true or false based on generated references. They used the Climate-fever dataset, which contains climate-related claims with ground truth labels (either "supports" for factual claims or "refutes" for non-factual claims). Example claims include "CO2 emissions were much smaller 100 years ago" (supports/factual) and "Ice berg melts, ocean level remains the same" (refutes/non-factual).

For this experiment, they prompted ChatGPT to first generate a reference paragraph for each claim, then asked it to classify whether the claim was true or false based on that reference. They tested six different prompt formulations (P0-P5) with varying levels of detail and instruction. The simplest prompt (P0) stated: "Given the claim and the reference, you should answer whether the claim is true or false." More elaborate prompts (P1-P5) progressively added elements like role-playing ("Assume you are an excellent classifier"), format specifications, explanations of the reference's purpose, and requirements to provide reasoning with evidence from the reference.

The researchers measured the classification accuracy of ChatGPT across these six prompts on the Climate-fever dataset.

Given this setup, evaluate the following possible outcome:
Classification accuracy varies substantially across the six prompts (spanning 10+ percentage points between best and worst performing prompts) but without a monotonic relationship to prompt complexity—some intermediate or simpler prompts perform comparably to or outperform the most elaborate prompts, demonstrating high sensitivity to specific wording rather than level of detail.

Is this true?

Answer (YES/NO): NO